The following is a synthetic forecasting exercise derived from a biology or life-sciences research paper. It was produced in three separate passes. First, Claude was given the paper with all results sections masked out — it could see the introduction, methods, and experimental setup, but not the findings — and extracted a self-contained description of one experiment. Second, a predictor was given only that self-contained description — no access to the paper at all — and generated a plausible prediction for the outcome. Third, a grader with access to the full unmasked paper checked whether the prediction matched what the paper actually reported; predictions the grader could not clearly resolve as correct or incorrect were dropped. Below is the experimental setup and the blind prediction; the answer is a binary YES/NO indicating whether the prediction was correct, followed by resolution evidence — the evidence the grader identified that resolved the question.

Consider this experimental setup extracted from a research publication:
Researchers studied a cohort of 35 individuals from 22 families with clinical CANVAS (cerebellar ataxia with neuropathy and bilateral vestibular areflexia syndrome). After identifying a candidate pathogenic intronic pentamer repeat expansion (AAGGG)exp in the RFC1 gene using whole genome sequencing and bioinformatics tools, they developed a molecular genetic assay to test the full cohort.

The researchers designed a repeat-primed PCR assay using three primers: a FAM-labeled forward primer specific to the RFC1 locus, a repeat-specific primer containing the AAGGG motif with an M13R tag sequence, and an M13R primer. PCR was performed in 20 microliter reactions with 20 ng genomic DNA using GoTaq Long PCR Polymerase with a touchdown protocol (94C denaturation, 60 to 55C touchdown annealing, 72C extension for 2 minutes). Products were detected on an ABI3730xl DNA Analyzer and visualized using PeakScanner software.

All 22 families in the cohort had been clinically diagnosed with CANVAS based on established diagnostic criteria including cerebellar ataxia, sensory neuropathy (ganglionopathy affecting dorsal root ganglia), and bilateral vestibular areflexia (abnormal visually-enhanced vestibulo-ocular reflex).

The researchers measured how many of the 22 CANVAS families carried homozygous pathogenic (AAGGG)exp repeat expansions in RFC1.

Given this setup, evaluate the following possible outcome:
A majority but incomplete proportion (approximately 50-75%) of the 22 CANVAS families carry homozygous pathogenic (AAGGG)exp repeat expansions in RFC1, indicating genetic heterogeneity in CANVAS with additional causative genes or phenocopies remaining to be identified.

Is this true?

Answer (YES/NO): NO